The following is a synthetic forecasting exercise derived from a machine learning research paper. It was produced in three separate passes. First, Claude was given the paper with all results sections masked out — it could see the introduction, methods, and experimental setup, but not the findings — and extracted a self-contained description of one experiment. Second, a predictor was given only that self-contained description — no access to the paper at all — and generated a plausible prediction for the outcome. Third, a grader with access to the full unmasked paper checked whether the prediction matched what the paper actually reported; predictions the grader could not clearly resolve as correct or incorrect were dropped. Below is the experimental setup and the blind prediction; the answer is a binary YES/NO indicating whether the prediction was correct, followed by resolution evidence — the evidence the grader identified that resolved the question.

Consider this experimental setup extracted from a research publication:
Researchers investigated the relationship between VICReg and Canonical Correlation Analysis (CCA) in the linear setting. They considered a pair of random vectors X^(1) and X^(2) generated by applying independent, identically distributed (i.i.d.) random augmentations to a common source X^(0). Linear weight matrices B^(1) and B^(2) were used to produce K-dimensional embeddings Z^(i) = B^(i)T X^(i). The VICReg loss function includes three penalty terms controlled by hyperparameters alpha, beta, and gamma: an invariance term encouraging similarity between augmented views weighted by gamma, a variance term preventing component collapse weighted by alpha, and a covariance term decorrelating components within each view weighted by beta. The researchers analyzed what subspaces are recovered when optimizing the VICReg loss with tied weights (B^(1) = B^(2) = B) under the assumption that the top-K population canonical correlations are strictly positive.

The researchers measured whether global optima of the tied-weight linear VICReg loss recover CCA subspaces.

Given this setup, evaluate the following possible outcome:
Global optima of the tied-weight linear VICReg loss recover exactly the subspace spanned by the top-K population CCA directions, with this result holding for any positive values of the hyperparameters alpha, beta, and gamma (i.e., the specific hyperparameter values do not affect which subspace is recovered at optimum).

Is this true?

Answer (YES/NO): NO